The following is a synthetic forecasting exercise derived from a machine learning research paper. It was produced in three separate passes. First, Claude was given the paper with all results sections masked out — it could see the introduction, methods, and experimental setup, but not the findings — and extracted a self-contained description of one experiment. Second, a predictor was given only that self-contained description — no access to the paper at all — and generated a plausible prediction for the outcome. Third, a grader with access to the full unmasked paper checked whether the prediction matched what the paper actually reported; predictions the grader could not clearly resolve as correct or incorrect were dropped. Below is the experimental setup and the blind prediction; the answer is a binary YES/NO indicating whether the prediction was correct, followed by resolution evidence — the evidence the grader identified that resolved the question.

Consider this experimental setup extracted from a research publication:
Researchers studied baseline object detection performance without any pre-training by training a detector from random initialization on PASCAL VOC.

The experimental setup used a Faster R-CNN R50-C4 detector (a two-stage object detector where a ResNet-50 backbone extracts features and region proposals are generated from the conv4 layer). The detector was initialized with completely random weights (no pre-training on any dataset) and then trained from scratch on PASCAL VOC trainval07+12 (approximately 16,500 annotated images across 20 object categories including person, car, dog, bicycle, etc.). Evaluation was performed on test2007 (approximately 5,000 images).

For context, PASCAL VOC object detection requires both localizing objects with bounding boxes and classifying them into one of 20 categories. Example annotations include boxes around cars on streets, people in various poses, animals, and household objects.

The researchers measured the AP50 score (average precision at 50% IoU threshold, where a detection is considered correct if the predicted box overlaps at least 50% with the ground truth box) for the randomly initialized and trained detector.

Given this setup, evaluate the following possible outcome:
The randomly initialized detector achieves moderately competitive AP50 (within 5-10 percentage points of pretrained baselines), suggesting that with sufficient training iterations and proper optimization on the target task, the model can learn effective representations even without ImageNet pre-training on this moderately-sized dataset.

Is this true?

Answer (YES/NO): NO